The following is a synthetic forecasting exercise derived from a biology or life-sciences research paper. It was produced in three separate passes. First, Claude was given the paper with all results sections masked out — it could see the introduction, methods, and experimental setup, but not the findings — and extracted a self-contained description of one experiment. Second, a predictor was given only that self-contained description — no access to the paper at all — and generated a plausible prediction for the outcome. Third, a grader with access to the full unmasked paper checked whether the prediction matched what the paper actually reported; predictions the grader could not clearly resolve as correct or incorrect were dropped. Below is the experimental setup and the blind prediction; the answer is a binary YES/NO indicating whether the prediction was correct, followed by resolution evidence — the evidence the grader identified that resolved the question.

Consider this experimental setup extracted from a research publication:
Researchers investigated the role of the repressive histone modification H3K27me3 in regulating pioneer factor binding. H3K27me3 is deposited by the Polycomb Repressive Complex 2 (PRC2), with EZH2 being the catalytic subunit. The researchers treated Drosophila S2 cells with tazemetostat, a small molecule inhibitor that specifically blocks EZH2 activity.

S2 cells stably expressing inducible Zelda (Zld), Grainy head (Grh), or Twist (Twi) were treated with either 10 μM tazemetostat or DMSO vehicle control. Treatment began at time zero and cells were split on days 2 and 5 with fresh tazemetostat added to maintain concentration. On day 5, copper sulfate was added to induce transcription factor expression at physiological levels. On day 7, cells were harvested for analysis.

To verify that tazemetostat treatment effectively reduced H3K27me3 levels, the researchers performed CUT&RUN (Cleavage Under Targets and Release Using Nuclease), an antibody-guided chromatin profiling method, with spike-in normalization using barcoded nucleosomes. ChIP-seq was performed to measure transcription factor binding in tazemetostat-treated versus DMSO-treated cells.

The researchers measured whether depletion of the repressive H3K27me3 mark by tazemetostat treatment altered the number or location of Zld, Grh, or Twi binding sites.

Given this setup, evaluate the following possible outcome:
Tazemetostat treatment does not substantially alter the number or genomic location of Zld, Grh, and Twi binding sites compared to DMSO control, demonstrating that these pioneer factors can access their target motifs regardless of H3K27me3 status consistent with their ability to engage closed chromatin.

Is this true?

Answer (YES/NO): NO